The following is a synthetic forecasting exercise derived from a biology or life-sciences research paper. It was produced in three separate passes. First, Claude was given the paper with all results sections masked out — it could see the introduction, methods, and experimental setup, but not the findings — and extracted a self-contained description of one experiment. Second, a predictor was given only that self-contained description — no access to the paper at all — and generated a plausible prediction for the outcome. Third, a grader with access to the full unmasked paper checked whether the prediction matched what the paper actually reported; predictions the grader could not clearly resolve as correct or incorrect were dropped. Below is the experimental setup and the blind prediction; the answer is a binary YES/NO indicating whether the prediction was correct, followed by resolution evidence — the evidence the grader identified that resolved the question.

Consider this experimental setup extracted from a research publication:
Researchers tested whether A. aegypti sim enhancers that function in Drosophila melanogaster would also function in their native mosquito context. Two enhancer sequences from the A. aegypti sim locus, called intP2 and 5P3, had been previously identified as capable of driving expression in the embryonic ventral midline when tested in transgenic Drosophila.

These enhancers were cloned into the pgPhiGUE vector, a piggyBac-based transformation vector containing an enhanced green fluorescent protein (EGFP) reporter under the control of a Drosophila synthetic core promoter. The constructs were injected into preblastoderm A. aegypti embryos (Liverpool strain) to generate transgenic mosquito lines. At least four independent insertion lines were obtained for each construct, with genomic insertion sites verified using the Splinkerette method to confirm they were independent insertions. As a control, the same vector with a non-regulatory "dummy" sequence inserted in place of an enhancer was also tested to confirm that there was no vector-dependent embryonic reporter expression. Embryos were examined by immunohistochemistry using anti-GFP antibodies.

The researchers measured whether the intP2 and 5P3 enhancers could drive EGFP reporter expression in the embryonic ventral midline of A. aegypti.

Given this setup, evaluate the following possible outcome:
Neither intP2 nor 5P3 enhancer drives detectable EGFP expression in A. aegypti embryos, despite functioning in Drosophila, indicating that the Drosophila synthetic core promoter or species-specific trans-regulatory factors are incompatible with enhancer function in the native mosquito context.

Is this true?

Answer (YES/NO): NO